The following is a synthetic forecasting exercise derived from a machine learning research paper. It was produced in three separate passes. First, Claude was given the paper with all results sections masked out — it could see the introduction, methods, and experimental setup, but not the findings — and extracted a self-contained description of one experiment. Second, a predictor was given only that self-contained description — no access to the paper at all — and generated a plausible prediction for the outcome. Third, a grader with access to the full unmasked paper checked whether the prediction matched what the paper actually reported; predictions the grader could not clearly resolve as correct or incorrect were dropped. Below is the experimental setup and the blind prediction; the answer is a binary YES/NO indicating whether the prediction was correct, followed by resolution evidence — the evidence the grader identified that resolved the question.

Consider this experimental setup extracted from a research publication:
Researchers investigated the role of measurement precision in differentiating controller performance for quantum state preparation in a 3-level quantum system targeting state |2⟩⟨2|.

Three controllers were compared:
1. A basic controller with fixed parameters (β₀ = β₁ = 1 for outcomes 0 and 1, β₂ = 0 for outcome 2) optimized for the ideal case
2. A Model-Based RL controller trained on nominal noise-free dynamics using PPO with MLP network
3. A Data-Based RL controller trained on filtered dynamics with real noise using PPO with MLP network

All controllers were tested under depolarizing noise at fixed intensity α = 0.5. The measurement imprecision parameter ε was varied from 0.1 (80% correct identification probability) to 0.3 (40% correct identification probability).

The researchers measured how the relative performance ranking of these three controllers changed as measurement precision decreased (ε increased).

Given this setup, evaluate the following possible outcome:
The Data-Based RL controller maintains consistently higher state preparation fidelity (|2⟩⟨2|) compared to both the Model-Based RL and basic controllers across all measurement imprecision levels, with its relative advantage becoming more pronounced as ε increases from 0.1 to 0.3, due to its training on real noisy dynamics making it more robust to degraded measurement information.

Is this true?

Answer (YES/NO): NO